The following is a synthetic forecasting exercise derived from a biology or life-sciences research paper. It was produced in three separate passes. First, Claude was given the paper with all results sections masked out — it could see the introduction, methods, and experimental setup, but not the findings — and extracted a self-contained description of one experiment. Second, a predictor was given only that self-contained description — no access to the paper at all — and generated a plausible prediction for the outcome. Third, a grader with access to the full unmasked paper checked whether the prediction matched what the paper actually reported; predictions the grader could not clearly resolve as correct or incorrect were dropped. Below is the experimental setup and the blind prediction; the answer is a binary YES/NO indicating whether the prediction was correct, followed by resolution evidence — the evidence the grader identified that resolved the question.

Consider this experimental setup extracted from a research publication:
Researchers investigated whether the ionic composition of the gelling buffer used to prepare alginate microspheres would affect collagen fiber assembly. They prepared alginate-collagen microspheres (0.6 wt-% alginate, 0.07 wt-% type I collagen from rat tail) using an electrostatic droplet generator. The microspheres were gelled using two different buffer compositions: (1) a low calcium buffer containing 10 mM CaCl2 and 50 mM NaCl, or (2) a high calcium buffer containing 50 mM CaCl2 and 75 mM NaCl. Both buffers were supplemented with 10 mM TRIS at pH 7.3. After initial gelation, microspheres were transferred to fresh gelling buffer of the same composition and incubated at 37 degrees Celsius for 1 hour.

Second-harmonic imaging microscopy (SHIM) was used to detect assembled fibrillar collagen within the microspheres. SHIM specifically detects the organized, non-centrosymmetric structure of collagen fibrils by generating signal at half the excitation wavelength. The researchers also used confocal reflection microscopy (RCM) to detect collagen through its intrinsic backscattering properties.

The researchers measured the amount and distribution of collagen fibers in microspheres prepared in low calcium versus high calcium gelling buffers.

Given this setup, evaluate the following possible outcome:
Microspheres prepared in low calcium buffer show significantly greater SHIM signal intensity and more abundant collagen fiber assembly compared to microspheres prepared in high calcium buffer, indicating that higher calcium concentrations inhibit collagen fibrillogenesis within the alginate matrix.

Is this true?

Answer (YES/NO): NO